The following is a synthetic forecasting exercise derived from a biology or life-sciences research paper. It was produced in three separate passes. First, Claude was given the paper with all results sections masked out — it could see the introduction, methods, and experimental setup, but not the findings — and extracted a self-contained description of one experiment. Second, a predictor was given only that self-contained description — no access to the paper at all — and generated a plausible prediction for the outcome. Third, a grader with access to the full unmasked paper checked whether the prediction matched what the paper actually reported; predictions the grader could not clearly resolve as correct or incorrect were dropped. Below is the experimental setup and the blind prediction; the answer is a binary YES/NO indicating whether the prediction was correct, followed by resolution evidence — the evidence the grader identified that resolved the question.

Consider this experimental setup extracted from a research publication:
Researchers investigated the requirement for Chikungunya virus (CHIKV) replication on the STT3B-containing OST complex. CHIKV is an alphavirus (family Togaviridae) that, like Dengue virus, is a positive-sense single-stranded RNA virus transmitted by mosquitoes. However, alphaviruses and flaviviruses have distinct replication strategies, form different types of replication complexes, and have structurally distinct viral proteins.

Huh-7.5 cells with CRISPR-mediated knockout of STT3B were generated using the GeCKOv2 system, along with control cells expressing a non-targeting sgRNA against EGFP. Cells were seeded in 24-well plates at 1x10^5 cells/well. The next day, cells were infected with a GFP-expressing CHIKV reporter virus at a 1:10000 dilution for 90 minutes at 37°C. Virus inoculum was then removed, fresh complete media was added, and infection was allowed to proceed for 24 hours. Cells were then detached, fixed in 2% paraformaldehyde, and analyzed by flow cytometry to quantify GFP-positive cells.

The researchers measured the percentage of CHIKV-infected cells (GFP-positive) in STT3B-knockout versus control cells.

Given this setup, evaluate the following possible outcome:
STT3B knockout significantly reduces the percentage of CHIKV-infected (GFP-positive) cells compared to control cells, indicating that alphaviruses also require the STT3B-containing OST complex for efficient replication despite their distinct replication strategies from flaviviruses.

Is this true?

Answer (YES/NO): NO